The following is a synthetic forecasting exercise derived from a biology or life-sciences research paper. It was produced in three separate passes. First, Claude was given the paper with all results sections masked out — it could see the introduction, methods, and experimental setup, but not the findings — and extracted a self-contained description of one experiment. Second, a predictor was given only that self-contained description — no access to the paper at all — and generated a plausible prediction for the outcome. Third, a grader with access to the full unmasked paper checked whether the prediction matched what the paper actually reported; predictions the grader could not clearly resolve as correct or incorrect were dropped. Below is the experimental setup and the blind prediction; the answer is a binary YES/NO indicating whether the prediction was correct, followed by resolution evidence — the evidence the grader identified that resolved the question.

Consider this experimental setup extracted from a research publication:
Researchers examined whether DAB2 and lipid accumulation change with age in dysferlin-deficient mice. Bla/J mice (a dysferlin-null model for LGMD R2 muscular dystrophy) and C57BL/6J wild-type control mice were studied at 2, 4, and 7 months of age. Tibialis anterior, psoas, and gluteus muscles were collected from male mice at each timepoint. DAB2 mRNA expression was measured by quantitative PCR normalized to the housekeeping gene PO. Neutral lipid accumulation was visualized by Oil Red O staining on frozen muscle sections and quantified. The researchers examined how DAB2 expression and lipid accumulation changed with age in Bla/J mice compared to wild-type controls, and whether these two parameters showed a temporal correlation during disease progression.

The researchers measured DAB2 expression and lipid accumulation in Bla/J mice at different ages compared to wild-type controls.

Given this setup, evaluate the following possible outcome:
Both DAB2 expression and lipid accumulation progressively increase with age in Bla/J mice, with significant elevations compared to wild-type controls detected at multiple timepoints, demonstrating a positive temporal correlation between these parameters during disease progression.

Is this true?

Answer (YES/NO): NO